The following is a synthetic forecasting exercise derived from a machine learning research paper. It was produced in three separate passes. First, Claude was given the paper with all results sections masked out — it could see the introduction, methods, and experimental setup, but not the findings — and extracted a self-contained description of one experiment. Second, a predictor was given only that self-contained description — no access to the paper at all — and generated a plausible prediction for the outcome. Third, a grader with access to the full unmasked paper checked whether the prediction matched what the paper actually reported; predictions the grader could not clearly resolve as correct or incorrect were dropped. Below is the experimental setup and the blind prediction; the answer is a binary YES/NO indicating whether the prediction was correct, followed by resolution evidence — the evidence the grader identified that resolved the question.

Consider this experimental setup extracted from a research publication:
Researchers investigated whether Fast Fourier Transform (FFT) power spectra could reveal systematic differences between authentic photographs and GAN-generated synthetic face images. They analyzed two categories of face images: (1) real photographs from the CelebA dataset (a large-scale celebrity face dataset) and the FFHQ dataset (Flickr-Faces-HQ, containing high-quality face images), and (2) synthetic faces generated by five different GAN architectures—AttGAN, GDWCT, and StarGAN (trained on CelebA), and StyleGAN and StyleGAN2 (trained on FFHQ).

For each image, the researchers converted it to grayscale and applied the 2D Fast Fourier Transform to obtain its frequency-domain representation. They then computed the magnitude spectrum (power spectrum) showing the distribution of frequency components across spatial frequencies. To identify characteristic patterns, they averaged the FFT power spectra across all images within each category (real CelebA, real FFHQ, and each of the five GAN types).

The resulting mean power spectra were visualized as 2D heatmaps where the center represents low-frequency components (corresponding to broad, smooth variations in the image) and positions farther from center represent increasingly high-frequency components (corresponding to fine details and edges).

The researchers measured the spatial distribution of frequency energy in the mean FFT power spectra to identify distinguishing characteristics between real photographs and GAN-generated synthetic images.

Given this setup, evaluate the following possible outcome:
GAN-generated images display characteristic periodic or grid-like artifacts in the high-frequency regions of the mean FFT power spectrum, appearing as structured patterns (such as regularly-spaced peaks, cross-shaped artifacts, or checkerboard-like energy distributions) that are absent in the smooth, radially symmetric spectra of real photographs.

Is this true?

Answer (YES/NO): YES